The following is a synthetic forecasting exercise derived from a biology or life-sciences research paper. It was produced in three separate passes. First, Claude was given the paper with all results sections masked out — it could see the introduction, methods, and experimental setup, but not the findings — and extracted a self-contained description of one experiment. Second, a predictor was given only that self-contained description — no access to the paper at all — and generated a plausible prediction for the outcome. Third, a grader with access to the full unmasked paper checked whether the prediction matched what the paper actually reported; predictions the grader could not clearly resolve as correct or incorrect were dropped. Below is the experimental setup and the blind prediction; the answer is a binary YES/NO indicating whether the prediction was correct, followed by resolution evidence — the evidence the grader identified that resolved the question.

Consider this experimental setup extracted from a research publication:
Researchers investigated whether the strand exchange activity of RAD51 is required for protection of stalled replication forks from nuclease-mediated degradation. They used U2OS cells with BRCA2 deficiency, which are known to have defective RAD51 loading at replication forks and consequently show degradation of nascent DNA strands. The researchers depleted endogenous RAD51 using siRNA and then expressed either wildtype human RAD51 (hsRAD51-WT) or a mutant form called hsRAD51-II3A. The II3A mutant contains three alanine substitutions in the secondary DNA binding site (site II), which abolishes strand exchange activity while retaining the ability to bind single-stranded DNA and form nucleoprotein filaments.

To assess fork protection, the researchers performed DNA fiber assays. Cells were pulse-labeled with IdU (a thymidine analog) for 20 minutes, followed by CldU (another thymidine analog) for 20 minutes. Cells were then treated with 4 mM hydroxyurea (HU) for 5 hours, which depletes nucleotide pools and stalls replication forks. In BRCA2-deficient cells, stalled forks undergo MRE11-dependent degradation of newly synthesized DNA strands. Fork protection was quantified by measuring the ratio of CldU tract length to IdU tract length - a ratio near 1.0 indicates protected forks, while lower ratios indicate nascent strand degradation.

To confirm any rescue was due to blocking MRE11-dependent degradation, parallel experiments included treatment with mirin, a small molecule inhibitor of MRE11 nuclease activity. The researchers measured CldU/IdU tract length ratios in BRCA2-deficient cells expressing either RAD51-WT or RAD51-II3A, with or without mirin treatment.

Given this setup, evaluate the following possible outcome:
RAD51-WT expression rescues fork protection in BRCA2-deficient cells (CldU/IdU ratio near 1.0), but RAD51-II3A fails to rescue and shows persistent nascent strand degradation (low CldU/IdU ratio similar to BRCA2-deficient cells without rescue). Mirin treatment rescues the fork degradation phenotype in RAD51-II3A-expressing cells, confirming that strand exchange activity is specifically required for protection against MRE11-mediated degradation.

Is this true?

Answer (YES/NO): NO